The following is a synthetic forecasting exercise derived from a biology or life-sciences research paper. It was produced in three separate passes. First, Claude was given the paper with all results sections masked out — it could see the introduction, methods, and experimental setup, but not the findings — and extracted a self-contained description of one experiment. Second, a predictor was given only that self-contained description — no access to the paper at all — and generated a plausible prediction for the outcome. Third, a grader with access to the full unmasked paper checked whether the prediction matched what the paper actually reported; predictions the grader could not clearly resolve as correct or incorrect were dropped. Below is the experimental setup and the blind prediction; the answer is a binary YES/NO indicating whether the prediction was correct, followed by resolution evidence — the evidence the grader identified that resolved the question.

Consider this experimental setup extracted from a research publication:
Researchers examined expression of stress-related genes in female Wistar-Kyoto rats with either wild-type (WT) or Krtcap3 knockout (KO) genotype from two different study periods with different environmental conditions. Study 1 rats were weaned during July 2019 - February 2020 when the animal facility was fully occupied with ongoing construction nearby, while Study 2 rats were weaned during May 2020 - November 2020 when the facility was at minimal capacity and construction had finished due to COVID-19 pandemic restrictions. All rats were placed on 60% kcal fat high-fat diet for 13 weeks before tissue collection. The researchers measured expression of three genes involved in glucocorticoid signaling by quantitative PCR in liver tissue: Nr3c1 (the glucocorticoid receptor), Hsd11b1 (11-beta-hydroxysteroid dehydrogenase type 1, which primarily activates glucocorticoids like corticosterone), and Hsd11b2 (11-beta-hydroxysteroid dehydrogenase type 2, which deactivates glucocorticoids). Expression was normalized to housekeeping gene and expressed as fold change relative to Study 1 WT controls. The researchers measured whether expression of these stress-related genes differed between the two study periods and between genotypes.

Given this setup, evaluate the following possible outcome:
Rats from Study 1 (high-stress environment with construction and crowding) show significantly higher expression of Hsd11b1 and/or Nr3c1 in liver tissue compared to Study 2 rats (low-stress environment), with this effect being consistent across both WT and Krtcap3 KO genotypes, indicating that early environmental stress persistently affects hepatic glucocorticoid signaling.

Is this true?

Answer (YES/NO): YES